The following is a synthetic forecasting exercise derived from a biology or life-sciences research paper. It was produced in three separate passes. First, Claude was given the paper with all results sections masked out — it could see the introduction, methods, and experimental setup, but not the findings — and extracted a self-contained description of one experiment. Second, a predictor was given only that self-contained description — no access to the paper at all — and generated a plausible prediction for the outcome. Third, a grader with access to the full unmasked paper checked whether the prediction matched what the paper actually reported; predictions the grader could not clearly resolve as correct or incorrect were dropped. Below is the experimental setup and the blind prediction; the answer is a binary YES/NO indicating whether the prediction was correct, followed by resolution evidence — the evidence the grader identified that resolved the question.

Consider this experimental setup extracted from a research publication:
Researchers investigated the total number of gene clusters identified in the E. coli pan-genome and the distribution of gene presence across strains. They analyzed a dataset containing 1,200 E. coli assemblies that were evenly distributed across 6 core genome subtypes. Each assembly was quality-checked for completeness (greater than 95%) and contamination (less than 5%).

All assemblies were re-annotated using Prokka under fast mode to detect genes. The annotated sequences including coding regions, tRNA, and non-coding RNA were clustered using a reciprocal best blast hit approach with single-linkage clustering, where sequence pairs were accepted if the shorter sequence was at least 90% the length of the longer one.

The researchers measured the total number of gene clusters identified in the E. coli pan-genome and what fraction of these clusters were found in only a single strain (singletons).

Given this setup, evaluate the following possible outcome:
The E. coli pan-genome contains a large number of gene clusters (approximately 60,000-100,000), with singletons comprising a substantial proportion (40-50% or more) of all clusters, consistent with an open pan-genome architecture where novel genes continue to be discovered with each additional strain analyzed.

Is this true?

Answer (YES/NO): YES